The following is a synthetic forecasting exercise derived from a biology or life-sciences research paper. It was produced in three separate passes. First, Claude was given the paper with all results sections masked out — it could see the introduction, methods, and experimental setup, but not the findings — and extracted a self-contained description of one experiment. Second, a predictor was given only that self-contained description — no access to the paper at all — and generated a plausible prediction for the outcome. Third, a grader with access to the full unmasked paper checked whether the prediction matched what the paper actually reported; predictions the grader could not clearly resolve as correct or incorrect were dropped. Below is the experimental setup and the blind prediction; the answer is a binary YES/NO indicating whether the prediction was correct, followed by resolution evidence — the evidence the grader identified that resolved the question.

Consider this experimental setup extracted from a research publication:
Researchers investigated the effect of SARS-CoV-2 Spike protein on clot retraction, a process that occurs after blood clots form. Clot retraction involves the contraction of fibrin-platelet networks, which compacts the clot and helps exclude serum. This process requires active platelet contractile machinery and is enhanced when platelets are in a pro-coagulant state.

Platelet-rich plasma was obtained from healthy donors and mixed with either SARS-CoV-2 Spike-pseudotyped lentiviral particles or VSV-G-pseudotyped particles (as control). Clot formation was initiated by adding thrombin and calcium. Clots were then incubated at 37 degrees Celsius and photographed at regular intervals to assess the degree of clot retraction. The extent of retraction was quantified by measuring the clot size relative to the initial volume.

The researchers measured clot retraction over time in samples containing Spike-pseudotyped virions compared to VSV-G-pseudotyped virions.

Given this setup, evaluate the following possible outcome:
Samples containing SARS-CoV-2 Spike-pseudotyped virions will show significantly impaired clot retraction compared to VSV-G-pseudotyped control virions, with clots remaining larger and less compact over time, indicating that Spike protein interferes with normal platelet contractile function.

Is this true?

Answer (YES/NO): NO